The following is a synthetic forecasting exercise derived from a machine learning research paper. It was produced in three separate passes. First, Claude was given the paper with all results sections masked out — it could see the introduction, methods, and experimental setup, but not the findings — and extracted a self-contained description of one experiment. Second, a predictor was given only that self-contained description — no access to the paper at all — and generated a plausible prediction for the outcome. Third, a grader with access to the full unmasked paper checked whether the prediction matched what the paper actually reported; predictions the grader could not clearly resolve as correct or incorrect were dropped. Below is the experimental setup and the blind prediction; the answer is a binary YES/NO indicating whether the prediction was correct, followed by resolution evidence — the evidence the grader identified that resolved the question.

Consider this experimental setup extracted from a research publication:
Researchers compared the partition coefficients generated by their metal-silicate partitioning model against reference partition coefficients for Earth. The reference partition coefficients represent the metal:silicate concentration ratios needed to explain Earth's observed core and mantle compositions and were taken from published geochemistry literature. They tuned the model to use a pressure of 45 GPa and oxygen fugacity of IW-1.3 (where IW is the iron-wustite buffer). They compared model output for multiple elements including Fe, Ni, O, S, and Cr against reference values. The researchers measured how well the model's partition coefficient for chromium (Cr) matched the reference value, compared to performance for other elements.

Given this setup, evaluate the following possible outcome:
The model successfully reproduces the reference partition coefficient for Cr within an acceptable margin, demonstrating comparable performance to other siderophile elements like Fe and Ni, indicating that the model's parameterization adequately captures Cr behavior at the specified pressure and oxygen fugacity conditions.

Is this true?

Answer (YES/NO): NO